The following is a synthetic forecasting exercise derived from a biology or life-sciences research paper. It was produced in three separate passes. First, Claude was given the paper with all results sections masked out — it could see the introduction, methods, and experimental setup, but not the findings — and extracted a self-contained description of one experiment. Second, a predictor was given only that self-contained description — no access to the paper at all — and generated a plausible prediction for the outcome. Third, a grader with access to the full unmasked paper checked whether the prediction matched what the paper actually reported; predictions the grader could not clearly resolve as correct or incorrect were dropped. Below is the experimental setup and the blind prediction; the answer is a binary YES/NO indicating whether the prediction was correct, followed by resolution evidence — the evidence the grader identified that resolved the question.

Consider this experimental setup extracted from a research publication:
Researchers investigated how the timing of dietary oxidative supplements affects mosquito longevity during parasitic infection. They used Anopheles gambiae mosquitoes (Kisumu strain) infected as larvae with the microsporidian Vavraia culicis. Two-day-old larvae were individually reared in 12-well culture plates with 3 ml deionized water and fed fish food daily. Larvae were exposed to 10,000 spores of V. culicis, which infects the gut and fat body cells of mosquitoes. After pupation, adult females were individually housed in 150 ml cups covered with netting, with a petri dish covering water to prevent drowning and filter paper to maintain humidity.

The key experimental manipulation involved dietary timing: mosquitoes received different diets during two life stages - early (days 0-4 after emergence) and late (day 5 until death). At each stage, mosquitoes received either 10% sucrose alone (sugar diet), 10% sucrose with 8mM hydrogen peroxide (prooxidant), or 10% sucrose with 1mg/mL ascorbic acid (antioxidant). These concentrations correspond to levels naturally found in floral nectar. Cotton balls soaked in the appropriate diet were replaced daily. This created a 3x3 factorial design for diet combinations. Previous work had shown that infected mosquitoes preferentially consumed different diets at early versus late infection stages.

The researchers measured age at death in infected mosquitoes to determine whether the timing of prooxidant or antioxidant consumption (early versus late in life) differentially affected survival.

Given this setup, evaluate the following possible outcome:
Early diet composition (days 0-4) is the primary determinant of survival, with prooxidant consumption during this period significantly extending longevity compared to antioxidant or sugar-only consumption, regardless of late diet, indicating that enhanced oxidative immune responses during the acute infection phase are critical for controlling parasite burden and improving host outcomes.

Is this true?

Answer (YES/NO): NO